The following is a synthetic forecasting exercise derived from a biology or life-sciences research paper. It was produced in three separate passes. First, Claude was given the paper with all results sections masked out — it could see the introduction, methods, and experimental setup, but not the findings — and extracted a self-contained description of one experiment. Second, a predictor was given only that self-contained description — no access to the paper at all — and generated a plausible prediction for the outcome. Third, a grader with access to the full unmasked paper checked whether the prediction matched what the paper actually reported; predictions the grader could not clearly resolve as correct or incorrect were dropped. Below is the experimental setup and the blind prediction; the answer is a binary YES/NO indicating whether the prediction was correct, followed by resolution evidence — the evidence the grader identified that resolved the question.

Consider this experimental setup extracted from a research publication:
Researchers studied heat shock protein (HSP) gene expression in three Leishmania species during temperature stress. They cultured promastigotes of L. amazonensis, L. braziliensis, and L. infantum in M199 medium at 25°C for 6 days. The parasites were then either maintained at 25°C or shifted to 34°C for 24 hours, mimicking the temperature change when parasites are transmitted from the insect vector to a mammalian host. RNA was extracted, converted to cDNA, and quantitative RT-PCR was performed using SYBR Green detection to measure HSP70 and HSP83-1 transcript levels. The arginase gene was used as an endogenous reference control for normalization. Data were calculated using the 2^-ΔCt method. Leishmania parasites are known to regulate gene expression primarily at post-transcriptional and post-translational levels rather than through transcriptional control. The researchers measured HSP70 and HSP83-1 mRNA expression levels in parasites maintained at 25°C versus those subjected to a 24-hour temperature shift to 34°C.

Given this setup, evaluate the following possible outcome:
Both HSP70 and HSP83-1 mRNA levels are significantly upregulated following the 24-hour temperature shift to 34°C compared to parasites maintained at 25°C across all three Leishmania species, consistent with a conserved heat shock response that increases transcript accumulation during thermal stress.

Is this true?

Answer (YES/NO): NO